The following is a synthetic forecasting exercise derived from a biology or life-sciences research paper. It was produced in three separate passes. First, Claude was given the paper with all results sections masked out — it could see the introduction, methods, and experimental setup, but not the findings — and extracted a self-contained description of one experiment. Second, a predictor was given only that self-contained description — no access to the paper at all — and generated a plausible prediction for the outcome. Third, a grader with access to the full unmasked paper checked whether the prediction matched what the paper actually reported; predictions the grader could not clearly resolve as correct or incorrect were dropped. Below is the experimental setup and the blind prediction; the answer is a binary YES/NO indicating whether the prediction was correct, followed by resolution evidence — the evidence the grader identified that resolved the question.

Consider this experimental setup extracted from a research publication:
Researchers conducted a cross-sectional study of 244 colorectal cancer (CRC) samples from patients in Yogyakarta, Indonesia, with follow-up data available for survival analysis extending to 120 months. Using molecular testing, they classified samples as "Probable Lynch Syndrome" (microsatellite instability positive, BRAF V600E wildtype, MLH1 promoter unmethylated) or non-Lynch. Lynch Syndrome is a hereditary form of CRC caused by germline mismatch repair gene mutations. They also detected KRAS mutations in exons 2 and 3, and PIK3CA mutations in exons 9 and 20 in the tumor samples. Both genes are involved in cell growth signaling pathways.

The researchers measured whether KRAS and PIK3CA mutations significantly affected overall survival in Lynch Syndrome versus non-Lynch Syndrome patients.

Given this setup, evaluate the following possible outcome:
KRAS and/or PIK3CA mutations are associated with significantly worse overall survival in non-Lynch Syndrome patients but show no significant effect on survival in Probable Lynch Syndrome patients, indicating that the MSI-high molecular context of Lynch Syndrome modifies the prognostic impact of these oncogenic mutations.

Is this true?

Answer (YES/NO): NO